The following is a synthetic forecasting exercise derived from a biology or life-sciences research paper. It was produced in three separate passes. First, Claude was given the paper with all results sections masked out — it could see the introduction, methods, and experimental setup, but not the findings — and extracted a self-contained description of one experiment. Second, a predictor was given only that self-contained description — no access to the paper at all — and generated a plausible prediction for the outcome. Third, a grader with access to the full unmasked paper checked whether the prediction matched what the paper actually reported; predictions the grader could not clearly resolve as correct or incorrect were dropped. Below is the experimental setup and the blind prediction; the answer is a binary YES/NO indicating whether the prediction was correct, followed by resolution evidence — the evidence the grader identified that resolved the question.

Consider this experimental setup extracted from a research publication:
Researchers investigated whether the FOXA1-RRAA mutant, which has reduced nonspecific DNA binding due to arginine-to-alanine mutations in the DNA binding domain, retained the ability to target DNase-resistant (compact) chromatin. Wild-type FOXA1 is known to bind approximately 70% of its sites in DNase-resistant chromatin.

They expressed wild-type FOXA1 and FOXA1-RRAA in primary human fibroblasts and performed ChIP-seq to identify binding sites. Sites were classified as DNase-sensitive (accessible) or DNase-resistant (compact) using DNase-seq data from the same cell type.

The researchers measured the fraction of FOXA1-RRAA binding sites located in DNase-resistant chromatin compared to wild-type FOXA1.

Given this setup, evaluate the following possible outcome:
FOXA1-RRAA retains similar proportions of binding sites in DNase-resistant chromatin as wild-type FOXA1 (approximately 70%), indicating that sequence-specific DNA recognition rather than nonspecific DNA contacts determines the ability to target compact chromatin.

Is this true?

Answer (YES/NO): NO